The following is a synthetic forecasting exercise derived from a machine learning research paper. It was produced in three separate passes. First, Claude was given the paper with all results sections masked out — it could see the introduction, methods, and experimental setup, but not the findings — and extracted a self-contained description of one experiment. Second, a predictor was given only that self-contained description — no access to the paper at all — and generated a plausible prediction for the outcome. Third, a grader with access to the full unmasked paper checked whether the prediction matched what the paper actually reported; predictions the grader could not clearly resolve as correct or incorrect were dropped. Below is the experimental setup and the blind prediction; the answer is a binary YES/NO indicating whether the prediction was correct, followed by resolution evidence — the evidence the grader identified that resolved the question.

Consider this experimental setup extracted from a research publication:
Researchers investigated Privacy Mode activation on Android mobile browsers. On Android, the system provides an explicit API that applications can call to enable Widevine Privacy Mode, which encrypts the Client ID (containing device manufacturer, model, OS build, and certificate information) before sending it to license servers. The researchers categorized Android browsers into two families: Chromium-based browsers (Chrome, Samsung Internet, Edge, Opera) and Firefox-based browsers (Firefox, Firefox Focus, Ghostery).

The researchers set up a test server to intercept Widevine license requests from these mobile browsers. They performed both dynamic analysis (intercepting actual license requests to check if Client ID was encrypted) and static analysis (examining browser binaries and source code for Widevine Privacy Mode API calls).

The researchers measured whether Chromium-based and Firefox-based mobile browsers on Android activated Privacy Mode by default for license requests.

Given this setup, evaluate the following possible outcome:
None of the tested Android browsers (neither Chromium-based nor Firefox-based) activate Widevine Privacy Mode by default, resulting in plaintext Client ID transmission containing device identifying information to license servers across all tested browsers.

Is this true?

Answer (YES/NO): NO